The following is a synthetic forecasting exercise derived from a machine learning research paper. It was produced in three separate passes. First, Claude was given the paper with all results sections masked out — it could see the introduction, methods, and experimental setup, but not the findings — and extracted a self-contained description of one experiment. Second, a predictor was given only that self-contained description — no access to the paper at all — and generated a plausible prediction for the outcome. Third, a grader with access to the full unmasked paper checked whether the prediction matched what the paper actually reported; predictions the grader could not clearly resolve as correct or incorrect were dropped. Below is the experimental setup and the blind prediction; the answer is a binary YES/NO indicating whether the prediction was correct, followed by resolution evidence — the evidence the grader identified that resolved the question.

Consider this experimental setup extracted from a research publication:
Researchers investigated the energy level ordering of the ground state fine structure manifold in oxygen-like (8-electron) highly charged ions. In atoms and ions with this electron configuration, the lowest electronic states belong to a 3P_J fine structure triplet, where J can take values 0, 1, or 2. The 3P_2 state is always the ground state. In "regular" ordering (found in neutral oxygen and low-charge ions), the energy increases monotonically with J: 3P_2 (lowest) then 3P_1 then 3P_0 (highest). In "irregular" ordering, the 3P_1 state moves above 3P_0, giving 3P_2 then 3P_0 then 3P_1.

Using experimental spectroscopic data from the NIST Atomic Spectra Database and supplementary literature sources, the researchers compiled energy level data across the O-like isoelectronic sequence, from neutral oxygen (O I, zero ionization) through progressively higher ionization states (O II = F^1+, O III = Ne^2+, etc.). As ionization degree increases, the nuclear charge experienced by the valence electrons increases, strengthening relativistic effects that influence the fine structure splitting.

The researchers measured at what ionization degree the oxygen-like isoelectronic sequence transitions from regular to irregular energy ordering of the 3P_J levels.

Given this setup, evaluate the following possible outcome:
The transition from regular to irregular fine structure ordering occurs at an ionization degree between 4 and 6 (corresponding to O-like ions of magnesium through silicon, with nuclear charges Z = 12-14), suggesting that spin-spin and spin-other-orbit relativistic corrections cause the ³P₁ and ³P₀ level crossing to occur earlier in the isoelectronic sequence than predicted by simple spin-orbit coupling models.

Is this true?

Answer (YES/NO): NO